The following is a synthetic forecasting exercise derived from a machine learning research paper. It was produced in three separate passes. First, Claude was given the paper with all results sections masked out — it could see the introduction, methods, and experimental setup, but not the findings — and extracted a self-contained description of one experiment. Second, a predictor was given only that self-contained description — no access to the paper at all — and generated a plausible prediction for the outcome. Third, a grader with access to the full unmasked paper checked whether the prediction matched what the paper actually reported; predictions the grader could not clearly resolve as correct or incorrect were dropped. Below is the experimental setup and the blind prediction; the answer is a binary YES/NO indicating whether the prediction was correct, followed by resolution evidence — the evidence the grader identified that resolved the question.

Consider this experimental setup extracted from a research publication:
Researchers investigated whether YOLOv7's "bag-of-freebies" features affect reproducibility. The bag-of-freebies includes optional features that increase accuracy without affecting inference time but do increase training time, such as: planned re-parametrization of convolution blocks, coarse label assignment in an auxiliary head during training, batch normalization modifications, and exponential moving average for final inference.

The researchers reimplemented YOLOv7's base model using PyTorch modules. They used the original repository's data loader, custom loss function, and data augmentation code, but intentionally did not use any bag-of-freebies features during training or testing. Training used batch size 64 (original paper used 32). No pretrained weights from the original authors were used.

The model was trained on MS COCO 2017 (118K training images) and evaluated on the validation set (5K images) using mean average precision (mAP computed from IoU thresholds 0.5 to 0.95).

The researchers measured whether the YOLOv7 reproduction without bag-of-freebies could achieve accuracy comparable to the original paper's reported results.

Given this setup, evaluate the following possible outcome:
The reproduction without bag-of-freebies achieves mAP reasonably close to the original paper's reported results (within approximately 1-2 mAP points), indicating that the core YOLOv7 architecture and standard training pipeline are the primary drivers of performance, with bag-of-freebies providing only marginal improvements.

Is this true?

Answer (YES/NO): NO